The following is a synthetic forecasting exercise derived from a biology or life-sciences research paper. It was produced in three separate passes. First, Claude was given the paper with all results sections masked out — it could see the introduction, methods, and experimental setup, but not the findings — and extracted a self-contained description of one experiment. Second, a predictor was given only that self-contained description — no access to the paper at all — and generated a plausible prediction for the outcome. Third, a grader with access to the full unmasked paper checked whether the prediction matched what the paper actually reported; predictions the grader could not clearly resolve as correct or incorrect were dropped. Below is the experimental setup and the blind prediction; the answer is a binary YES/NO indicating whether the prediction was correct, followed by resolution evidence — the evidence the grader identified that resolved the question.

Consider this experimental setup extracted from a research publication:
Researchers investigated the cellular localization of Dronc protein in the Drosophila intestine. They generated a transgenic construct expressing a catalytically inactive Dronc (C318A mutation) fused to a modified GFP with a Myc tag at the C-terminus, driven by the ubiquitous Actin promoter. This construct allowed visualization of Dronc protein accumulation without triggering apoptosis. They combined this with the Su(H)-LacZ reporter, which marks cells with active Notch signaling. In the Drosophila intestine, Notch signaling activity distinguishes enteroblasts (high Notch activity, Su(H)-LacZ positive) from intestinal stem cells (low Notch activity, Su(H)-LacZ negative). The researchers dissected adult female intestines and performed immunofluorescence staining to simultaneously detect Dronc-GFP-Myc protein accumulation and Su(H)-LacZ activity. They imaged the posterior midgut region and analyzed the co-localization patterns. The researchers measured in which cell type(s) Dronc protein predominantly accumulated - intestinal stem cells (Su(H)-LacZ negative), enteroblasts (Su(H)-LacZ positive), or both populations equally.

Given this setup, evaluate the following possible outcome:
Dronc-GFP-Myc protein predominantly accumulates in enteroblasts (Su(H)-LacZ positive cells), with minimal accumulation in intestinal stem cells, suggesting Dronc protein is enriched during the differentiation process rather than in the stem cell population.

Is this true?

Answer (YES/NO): YES